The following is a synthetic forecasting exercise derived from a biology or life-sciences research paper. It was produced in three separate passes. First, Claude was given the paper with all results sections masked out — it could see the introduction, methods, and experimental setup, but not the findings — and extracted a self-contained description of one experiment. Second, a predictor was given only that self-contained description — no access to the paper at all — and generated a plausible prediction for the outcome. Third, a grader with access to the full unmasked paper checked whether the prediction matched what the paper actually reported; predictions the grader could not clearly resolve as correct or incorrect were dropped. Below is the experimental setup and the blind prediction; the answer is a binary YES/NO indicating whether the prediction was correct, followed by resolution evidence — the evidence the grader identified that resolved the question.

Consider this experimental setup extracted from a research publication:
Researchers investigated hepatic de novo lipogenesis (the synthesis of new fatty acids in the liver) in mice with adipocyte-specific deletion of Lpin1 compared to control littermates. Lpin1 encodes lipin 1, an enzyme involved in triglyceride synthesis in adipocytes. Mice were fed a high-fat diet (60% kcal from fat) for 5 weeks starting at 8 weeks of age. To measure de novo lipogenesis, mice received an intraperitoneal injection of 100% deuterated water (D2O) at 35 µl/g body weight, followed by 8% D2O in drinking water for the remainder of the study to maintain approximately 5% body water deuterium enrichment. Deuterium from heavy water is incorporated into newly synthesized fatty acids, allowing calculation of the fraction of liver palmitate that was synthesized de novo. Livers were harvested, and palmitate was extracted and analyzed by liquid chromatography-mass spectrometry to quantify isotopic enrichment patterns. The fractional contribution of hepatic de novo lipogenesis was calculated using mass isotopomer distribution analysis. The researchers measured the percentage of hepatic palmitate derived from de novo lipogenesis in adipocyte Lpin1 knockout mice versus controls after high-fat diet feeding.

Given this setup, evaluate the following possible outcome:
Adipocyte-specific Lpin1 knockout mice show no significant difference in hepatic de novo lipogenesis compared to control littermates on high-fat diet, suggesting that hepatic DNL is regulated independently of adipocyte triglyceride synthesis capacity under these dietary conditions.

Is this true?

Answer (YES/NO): NO